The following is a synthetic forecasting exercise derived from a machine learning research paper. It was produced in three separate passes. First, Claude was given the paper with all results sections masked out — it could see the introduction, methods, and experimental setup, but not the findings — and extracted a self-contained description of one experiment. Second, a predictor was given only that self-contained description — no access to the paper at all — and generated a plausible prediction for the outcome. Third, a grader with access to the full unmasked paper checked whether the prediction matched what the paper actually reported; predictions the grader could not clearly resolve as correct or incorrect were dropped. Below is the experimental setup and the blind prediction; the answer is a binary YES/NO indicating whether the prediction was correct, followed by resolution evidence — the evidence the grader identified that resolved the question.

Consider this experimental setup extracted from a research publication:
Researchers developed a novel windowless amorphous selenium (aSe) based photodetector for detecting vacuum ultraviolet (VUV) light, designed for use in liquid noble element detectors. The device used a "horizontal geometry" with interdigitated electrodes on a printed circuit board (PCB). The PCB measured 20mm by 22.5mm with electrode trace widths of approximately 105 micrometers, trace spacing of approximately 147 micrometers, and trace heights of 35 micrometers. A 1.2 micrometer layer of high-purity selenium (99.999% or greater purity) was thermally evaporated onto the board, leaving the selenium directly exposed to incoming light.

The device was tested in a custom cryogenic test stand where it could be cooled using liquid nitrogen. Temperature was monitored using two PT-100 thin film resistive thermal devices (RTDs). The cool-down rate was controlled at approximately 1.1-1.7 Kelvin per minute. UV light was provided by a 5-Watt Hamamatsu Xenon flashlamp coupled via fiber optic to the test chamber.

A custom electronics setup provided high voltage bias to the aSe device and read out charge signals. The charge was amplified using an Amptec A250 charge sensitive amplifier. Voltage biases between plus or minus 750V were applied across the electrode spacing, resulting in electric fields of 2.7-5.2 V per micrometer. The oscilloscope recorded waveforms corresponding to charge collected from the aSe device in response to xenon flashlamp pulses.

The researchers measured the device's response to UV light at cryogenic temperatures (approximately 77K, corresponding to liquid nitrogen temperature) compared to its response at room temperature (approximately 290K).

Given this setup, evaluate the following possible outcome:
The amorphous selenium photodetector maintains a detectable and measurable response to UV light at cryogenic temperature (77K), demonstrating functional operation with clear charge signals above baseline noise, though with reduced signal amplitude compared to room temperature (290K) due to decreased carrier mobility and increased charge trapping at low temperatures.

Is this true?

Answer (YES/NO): YES